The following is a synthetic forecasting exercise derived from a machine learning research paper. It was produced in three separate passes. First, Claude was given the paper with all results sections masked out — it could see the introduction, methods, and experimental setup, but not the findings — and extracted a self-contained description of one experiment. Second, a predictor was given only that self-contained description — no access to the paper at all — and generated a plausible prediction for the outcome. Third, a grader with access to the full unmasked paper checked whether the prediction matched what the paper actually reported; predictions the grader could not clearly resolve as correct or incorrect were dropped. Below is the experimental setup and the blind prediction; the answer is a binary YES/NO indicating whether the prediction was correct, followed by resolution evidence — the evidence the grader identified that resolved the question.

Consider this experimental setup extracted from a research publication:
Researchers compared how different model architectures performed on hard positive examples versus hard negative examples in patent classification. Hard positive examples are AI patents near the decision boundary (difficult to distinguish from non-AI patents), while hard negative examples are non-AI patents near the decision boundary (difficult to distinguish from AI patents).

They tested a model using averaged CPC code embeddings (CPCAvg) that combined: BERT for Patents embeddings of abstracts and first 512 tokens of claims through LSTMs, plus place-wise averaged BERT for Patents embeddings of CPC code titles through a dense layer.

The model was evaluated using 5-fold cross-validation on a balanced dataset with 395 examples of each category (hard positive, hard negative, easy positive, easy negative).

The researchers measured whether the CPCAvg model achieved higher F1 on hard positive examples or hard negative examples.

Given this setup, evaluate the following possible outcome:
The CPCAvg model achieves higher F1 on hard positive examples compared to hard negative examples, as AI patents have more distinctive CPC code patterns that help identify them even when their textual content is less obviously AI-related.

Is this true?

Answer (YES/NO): NO